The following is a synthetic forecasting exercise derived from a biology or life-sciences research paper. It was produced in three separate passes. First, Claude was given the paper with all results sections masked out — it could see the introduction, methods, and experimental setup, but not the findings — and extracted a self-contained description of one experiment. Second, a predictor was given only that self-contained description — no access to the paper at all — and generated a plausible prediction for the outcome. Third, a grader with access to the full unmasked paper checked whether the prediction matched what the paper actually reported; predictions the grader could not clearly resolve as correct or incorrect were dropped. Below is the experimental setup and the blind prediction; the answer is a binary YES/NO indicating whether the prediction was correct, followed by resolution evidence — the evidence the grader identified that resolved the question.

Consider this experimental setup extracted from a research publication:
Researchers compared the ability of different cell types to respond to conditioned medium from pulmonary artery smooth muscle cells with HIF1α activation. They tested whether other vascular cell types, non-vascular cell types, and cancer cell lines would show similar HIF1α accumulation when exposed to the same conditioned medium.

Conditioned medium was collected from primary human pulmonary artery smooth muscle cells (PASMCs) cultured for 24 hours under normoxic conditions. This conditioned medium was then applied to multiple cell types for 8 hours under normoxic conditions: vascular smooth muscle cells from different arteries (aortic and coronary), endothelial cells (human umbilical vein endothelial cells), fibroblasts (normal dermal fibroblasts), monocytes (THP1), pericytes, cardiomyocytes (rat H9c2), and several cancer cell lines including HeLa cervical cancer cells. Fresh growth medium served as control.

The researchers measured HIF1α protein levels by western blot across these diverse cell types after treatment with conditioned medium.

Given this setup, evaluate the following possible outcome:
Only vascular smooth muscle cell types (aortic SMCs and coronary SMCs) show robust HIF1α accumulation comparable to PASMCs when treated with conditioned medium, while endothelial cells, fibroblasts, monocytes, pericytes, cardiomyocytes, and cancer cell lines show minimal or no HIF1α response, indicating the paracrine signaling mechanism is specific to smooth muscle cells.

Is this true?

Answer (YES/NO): NO